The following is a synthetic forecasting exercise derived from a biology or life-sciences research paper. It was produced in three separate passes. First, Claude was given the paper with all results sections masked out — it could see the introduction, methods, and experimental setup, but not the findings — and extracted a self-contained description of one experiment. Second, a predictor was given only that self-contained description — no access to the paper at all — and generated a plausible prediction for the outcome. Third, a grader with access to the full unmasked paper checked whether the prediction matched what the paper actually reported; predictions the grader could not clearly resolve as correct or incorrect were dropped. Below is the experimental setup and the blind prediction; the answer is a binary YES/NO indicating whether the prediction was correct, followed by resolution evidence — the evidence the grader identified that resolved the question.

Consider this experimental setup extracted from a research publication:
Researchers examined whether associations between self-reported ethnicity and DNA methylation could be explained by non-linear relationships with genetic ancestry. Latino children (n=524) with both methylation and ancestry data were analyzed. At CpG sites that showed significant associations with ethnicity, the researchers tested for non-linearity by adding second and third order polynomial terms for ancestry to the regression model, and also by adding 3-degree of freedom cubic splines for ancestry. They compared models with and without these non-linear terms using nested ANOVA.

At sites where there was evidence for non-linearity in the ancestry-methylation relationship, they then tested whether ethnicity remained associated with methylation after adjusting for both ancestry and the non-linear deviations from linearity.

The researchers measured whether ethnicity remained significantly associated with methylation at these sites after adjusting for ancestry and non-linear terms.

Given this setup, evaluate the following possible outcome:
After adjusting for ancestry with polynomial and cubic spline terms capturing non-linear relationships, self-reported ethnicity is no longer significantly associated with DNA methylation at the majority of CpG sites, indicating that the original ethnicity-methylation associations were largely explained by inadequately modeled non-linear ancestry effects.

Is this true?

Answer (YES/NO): NO